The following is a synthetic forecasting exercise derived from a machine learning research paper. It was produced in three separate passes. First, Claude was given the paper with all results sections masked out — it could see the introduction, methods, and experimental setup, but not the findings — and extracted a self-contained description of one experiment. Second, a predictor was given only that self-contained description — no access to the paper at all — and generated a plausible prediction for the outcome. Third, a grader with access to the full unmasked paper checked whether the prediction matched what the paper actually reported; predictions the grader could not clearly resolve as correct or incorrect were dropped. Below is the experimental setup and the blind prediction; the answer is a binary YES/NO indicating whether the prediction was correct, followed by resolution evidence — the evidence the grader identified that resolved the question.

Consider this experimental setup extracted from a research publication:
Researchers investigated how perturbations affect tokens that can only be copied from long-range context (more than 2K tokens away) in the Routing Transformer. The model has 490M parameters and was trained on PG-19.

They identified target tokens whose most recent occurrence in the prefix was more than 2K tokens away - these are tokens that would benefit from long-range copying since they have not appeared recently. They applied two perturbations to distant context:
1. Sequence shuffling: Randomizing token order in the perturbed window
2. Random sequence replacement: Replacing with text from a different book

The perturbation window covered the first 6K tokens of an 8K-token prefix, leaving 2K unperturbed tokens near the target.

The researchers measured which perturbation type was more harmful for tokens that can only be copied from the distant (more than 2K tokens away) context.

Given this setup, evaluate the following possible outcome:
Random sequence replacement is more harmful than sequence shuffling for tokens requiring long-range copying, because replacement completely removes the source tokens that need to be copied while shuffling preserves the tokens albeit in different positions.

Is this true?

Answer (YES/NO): YES